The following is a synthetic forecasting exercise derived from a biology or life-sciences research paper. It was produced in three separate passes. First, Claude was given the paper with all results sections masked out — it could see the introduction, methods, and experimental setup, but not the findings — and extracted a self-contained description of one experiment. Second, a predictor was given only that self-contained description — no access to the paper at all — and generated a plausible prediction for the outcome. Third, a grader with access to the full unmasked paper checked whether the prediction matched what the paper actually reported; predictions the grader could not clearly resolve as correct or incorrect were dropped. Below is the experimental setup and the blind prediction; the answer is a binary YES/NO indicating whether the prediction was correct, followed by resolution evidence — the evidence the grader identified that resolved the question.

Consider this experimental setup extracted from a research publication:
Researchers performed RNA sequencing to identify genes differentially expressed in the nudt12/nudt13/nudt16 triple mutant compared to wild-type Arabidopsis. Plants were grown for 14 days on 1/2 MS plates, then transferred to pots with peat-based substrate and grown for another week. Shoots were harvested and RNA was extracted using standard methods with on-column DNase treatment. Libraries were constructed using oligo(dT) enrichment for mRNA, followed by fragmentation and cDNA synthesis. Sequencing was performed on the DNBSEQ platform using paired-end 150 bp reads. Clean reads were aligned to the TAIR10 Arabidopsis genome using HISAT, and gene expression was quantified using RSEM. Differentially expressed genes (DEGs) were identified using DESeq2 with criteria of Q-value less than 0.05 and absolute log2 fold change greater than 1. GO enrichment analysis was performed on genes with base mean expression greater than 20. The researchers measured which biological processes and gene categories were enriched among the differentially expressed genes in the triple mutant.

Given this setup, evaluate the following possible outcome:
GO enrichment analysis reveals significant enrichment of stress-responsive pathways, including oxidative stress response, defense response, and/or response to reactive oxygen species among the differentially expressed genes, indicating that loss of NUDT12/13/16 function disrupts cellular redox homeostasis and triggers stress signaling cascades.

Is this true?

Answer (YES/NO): YES